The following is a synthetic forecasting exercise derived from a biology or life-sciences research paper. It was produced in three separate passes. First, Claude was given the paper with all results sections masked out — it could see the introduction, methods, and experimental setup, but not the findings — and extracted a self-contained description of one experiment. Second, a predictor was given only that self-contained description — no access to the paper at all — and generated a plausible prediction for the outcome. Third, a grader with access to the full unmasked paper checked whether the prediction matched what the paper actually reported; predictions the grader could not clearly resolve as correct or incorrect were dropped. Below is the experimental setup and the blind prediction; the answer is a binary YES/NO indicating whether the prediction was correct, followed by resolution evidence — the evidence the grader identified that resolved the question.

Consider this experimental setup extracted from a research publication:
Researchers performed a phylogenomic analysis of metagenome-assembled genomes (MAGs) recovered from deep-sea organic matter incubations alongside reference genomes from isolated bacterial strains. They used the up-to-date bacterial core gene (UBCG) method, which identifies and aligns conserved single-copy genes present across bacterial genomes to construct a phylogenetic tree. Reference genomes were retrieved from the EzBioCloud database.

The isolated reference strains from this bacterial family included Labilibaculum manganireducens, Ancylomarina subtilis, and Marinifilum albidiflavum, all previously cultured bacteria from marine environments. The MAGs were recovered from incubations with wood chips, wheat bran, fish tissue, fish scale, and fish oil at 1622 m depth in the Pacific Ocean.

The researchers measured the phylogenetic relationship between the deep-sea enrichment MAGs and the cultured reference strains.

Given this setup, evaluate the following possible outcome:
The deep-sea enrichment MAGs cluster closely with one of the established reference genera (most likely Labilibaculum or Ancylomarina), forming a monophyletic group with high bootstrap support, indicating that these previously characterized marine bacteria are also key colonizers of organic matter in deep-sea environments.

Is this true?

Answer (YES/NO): NO